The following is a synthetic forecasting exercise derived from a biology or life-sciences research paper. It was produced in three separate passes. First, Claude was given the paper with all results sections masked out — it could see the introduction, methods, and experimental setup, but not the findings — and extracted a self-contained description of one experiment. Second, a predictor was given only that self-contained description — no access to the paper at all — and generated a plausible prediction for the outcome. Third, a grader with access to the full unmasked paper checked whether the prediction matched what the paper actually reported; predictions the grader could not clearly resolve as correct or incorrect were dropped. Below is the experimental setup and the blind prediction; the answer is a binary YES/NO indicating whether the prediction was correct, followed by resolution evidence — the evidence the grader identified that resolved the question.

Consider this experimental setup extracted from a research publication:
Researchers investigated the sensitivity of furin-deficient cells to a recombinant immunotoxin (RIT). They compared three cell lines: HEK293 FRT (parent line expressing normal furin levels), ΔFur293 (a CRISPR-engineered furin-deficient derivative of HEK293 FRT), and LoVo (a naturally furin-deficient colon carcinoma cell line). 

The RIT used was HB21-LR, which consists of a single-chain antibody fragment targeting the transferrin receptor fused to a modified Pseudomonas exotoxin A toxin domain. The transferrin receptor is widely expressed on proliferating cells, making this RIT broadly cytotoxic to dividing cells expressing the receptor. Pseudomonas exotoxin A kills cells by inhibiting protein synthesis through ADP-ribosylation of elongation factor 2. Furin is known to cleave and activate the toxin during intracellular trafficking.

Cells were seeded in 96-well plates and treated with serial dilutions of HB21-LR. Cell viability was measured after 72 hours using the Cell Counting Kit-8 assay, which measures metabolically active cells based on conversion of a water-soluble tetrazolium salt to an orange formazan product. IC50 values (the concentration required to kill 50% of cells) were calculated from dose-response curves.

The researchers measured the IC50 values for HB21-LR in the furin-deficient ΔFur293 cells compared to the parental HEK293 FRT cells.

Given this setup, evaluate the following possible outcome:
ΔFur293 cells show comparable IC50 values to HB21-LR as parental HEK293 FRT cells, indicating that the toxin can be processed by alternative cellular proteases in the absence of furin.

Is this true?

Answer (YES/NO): NO